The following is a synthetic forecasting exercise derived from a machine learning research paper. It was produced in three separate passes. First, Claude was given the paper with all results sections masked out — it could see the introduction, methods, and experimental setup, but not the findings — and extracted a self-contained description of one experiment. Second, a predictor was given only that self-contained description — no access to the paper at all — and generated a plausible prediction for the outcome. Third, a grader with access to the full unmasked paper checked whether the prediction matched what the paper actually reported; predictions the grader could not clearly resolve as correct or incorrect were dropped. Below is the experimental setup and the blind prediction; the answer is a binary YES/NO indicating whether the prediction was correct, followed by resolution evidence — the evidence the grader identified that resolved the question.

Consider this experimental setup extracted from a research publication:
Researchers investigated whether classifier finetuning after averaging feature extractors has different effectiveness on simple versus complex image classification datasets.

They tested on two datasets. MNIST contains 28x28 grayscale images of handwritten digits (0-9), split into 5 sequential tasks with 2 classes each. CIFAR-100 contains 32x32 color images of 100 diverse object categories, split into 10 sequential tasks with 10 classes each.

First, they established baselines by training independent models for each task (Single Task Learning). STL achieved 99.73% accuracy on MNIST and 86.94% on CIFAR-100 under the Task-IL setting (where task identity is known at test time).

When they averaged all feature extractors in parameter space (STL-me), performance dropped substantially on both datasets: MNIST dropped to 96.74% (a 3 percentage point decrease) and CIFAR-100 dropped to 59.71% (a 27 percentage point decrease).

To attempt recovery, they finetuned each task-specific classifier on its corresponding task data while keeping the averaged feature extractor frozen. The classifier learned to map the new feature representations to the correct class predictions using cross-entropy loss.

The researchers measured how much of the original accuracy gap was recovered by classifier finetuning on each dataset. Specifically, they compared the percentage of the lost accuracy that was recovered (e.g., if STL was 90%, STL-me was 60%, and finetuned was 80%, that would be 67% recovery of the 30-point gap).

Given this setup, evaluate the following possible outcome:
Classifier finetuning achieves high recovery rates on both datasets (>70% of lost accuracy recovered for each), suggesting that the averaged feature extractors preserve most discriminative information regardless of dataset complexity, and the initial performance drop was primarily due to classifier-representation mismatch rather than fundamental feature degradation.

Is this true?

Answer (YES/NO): NO